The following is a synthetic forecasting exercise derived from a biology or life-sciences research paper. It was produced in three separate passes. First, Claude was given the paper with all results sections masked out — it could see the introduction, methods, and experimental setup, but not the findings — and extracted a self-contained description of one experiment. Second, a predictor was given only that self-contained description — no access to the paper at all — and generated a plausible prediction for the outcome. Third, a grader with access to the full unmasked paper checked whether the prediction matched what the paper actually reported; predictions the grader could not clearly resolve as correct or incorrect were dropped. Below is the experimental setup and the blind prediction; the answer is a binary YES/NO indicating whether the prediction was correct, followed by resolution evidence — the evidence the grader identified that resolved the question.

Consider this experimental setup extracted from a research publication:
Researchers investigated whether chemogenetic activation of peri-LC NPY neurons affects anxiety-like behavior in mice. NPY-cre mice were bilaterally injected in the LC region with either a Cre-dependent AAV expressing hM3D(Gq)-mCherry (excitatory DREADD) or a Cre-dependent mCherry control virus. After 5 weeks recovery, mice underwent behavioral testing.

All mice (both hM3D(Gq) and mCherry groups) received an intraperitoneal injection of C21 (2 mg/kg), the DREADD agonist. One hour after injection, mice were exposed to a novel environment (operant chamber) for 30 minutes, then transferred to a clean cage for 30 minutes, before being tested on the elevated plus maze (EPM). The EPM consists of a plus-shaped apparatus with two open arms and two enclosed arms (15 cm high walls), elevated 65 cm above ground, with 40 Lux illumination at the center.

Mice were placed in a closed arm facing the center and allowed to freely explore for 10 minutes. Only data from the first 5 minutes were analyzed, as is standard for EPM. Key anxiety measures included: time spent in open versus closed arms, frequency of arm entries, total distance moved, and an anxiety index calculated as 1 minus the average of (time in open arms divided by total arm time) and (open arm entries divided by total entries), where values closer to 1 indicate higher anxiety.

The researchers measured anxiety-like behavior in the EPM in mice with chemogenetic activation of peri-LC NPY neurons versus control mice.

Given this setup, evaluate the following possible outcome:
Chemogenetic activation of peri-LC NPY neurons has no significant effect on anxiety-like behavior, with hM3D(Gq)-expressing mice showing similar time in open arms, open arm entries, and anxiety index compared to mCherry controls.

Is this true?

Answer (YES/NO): NO